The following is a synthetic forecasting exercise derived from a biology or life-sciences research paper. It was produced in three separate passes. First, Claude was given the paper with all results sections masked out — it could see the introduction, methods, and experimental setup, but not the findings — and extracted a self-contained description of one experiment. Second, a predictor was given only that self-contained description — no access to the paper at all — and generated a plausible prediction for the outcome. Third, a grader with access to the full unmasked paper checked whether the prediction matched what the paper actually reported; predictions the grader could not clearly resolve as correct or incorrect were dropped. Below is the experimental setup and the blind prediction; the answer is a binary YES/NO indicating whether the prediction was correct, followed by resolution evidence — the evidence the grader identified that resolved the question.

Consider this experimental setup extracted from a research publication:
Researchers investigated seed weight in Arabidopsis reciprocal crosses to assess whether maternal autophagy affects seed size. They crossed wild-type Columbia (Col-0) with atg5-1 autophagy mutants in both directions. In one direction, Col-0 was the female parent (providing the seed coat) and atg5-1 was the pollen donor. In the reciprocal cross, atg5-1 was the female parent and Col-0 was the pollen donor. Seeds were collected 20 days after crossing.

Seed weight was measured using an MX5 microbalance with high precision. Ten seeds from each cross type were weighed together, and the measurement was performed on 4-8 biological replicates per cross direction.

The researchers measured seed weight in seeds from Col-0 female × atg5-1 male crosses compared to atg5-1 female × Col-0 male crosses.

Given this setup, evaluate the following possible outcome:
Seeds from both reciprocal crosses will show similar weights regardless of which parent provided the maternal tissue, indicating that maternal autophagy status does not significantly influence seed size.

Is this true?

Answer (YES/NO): YES